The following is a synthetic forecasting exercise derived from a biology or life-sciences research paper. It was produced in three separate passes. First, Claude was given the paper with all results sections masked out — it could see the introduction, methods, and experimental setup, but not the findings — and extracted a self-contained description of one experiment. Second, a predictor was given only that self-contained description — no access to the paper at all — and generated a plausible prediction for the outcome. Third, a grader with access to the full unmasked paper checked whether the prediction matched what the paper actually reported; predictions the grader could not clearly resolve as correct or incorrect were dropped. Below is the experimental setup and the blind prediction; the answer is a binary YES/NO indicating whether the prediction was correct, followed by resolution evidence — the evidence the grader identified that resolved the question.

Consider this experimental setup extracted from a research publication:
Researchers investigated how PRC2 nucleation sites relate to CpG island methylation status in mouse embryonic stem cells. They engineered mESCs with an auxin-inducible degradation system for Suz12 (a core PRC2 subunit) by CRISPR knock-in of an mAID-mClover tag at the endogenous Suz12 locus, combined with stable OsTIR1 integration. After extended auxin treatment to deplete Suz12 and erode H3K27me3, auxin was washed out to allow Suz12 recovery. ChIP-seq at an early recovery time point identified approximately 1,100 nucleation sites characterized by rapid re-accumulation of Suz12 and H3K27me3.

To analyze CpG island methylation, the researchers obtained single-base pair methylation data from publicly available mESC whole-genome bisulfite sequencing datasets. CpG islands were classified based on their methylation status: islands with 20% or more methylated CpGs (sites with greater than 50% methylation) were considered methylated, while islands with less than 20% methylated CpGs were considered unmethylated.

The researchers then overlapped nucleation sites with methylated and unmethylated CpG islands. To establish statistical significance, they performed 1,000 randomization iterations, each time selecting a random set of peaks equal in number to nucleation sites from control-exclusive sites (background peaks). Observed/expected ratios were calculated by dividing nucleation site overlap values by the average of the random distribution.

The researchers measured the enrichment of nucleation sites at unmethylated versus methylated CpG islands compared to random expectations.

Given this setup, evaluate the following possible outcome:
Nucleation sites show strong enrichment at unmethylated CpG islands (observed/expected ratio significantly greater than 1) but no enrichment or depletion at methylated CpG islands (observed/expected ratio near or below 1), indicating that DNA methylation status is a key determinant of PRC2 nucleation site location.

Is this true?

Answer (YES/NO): YES